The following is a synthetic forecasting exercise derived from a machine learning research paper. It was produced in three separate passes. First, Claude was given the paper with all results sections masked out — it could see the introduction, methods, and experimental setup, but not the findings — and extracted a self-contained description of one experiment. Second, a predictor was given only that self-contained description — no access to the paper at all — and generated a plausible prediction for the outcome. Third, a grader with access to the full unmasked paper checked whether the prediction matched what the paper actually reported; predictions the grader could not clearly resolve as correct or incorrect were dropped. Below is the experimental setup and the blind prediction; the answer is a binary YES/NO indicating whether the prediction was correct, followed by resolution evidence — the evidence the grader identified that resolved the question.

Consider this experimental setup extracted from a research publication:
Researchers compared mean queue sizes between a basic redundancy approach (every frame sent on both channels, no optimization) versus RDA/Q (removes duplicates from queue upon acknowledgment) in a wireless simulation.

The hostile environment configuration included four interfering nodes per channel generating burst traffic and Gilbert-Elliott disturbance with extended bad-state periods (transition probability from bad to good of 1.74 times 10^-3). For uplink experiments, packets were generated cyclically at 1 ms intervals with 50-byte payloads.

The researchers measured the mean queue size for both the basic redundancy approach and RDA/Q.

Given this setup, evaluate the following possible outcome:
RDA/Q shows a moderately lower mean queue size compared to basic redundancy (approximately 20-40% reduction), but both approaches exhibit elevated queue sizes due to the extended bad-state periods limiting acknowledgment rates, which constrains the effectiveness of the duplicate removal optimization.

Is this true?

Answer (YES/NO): NO